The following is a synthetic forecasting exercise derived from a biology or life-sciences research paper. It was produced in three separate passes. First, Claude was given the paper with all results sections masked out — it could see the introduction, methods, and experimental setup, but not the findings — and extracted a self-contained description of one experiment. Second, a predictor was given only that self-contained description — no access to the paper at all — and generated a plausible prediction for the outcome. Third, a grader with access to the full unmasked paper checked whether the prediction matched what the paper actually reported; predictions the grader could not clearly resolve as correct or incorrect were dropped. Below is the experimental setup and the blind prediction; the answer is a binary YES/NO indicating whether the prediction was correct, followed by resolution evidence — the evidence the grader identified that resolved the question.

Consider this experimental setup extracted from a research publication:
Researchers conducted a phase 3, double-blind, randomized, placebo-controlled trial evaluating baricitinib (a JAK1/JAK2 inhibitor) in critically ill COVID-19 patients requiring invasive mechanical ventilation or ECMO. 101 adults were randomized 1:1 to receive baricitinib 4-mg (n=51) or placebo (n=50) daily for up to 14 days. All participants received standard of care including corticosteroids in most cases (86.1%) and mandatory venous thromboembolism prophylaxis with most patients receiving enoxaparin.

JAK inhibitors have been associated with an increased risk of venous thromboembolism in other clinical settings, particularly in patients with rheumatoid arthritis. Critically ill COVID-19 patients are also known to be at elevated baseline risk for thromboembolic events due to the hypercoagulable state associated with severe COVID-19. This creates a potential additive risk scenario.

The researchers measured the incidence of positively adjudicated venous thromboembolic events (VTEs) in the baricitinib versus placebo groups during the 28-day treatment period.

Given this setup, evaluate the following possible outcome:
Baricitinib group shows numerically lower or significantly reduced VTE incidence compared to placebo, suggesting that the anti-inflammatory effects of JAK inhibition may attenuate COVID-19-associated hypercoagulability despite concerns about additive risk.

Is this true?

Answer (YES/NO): NO